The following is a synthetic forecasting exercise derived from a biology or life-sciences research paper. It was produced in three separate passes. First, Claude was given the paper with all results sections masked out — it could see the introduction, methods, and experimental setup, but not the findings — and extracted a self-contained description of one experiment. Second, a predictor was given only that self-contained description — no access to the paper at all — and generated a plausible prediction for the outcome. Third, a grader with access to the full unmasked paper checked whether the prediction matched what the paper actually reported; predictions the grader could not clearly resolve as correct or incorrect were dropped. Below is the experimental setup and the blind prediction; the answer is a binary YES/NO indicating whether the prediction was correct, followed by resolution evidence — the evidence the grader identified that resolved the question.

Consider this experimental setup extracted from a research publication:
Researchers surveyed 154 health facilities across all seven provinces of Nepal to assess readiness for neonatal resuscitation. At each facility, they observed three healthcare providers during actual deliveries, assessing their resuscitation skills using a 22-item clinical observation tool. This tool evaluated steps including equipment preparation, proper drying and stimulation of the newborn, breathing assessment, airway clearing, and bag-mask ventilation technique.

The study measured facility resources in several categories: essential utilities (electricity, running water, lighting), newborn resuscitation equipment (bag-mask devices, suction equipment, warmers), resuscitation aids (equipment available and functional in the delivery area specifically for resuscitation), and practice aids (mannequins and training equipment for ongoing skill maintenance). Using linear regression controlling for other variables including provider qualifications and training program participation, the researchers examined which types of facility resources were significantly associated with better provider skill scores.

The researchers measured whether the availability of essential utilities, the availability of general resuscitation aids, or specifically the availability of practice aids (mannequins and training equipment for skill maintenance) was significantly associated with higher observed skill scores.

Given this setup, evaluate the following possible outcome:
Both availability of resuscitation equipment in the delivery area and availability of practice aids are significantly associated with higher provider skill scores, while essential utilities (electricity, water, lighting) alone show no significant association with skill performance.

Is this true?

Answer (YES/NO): NO